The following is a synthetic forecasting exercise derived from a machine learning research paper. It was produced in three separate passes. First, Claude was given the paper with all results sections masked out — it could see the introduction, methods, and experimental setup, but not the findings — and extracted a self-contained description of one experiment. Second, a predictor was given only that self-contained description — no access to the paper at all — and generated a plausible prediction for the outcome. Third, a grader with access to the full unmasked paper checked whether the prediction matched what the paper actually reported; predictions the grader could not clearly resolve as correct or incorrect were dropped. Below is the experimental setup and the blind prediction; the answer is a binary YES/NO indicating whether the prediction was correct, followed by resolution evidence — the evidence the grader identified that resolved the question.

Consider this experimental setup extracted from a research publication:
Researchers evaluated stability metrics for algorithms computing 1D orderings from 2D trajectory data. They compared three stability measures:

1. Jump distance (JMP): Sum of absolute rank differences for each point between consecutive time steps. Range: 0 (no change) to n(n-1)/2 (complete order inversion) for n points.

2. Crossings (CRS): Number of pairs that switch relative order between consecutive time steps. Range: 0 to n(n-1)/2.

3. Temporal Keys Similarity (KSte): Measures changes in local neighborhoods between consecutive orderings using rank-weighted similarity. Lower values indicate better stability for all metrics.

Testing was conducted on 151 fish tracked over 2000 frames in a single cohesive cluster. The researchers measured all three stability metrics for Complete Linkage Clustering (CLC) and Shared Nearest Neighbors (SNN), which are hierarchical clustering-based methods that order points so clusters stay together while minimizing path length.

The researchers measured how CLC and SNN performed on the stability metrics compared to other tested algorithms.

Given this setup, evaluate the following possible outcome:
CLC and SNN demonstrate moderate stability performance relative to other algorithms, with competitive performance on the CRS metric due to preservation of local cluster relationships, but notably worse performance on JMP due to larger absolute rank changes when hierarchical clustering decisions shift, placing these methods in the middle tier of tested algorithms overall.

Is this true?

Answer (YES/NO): NO